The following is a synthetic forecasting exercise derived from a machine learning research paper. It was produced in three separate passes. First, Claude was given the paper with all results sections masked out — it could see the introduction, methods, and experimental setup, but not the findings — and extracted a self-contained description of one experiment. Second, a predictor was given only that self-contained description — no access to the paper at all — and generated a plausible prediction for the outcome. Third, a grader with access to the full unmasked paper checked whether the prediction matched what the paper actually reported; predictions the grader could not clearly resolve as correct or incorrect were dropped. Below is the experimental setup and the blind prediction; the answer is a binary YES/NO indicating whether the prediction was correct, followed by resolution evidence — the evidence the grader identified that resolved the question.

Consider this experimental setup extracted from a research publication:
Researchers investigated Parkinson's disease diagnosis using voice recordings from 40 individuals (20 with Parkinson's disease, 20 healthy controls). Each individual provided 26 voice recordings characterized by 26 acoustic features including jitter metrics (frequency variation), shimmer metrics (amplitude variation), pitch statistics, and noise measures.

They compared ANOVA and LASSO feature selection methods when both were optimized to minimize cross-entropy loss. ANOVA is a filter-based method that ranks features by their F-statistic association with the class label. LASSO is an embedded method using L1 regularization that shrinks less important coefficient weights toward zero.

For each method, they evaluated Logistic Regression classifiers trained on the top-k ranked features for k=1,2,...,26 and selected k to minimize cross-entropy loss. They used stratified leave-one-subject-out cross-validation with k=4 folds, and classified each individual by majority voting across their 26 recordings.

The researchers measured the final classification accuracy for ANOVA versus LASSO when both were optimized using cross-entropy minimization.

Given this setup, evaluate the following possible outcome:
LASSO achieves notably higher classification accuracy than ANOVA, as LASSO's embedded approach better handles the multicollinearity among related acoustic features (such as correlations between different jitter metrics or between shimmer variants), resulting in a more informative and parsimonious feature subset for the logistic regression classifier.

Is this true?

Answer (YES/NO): NO